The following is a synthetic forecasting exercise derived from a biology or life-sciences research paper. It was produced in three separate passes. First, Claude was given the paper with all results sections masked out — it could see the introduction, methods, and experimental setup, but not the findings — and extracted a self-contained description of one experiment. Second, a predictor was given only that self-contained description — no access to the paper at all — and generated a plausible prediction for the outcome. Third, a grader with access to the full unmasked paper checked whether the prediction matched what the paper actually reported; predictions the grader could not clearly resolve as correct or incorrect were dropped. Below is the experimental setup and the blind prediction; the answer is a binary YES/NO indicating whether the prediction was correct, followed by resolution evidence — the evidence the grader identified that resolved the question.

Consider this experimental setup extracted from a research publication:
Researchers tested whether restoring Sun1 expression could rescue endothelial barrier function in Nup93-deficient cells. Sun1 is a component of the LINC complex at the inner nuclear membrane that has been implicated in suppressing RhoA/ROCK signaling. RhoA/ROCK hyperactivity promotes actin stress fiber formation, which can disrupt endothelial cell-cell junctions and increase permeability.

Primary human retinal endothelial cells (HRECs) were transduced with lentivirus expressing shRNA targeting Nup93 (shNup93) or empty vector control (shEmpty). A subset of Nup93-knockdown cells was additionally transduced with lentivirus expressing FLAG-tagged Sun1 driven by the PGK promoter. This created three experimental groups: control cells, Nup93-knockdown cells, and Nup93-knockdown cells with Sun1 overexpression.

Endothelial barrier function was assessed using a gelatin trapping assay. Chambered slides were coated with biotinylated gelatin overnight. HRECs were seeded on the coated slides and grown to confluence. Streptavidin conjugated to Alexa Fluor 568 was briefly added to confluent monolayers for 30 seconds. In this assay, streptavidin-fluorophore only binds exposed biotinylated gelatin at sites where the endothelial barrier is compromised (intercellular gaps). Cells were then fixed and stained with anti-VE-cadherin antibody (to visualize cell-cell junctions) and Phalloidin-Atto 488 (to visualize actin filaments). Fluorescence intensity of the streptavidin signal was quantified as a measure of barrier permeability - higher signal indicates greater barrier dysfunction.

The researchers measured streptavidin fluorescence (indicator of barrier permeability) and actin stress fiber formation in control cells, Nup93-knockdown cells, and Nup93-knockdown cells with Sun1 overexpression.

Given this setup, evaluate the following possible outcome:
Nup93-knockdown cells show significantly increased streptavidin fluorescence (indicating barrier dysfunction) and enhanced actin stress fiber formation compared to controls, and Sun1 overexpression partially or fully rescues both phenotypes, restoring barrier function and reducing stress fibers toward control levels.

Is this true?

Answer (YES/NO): YES